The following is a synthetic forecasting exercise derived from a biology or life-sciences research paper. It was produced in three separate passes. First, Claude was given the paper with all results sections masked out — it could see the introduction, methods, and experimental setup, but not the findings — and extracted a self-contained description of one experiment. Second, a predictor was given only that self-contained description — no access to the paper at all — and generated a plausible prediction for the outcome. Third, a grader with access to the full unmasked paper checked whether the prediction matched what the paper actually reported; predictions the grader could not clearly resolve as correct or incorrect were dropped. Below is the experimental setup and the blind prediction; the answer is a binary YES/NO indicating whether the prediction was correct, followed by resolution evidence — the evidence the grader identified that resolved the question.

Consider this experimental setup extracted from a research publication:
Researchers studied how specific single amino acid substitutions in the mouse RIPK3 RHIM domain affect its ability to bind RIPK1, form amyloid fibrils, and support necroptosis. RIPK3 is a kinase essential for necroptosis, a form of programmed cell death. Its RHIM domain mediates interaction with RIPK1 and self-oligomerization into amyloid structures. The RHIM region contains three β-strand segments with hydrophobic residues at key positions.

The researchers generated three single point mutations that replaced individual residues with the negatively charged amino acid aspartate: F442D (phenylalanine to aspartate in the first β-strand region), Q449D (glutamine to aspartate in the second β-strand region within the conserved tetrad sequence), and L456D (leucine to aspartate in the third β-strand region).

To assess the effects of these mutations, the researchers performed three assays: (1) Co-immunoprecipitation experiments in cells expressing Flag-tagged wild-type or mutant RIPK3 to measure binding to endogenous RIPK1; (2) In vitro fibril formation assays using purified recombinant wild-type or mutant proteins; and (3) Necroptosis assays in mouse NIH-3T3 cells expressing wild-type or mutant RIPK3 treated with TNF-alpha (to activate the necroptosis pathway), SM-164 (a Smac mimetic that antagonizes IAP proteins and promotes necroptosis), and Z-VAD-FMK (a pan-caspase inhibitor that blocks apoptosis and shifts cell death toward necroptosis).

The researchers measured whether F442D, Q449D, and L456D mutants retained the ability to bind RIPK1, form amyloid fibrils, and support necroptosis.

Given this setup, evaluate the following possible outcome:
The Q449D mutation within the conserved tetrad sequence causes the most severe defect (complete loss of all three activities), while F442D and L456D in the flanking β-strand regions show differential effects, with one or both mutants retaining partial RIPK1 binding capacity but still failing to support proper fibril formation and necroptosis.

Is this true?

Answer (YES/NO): NO